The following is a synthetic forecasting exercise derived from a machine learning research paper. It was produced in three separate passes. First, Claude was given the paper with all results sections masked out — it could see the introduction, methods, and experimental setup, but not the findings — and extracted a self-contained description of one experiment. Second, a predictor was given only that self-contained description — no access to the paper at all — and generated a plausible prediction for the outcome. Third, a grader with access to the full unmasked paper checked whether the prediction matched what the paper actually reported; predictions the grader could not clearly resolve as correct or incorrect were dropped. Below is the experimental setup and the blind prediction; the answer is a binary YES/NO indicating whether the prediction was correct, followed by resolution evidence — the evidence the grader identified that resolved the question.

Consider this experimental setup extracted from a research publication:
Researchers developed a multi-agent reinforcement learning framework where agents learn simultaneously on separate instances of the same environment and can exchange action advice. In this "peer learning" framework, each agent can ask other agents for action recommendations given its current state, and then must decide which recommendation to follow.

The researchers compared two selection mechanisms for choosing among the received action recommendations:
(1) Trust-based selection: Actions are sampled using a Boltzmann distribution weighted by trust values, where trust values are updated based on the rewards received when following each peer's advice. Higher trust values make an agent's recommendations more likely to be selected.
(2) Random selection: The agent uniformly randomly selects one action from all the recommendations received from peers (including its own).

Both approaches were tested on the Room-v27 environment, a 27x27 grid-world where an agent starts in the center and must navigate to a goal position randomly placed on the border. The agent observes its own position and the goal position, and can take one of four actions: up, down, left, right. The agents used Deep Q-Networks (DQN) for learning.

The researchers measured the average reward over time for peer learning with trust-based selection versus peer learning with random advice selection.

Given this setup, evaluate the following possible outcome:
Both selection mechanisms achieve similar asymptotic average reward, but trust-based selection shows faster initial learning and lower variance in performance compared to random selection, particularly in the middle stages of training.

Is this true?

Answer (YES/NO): NO